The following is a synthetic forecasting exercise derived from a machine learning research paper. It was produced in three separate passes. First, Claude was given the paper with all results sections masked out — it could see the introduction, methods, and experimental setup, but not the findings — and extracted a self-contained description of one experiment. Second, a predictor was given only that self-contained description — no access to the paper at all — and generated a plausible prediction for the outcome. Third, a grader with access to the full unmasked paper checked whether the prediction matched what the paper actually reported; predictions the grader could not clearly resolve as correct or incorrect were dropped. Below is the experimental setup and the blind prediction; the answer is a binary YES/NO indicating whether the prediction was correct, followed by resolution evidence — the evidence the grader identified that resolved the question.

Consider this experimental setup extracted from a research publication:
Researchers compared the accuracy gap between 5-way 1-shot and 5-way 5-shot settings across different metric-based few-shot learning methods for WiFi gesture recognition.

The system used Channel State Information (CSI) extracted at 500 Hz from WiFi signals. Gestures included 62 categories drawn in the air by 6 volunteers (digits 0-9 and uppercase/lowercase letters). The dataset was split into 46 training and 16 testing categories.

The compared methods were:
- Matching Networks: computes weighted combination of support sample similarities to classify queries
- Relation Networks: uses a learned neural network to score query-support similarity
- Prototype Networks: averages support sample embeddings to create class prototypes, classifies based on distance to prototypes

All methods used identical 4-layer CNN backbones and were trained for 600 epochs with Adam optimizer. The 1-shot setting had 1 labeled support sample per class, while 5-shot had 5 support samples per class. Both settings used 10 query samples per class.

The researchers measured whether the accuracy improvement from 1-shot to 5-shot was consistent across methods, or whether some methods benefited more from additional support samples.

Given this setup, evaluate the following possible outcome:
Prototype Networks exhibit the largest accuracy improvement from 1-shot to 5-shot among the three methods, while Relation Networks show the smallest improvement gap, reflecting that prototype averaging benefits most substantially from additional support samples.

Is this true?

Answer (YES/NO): NO